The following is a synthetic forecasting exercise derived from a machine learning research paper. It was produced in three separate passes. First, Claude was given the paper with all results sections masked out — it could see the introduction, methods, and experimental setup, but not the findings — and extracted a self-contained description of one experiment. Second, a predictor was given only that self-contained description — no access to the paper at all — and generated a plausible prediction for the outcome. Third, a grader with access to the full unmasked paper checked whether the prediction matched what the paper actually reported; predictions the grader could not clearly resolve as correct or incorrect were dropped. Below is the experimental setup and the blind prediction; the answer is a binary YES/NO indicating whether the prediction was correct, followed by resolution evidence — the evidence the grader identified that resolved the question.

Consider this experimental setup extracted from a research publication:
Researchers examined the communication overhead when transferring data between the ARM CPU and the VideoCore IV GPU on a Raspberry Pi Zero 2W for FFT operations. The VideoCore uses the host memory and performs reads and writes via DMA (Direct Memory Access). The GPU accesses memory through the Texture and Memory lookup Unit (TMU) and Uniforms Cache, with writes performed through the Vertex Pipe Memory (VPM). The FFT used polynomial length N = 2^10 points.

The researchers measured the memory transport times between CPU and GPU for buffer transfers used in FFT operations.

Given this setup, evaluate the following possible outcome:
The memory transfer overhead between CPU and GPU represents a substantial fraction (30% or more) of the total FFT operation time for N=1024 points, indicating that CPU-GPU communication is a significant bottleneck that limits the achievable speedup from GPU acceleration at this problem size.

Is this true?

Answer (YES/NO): NO